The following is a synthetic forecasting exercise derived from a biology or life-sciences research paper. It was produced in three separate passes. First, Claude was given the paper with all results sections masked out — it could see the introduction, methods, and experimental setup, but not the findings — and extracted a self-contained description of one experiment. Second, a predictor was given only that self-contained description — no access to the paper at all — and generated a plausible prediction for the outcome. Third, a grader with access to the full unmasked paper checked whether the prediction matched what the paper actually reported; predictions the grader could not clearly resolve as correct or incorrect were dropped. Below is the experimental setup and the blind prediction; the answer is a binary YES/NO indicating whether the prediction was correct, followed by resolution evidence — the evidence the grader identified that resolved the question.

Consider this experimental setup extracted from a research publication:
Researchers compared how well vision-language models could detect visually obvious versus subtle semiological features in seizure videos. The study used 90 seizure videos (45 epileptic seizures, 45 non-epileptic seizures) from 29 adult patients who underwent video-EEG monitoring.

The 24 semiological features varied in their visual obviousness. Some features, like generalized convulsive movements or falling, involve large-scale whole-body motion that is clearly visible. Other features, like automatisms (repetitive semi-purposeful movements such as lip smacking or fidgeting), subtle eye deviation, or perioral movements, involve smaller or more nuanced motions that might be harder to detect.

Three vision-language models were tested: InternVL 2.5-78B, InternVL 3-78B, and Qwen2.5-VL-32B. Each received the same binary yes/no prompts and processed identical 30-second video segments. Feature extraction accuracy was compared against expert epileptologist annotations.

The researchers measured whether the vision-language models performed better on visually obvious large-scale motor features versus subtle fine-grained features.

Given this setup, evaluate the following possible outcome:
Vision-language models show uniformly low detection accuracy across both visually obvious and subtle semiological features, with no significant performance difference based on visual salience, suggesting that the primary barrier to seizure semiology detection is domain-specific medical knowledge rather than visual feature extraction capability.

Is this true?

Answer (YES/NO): NO